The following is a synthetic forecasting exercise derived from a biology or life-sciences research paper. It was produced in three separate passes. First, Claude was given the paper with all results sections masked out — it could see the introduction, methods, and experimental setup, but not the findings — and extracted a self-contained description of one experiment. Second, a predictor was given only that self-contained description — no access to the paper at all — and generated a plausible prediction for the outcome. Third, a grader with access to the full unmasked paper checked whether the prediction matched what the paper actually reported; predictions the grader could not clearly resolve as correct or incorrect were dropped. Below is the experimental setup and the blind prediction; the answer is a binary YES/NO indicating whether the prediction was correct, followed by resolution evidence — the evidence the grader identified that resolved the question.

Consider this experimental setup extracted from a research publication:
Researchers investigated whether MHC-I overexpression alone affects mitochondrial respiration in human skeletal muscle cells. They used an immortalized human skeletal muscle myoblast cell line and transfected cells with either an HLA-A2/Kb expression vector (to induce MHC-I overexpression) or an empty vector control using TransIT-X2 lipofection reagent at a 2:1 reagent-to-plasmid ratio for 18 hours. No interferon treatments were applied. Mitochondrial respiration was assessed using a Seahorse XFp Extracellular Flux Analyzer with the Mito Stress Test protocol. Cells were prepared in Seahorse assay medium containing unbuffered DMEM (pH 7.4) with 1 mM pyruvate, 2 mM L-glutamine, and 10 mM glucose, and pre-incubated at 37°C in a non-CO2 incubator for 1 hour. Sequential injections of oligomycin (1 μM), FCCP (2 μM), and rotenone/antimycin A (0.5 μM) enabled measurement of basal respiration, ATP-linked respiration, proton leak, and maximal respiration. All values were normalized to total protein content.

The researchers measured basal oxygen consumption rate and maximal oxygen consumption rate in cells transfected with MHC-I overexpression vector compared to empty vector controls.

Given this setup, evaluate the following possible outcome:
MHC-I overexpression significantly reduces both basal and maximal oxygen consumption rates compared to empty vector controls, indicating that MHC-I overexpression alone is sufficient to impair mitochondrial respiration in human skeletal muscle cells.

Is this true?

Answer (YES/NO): YES